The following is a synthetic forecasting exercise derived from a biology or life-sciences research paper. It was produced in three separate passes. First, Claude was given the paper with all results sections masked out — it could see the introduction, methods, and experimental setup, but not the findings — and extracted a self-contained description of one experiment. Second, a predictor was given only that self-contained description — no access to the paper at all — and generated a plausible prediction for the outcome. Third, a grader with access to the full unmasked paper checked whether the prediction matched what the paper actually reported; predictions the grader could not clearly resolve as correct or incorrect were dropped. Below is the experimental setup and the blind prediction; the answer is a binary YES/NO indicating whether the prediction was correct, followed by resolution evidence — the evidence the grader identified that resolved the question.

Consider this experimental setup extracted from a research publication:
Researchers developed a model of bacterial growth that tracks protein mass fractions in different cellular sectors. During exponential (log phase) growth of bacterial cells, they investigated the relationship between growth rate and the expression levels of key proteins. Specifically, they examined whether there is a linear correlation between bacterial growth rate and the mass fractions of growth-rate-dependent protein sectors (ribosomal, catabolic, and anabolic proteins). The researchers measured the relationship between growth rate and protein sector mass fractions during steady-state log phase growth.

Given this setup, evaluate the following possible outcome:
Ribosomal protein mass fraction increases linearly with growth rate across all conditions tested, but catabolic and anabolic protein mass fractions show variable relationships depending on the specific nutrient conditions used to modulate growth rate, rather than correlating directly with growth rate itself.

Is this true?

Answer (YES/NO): NO